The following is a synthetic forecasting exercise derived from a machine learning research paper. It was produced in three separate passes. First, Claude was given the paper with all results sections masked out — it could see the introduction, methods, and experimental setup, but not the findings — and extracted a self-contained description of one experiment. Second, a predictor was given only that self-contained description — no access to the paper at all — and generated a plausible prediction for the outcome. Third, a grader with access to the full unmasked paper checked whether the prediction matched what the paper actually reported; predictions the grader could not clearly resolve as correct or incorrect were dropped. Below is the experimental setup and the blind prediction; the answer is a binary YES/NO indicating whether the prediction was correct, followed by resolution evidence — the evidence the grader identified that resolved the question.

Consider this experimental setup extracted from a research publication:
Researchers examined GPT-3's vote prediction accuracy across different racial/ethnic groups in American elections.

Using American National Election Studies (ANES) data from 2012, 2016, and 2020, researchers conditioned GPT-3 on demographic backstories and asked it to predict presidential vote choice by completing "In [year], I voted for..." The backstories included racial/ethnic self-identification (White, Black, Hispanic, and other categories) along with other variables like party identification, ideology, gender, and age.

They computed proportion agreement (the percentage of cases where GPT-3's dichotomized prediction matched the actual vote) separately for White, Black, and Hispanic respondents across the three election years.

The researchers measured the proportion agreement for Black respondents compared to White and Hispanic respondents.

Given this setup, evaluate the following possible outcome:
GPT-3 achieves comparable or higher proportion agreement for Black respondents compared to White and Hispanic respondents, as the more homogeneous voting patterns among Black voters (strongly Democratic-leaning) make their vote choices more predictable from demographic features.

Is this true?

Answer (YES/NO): YES